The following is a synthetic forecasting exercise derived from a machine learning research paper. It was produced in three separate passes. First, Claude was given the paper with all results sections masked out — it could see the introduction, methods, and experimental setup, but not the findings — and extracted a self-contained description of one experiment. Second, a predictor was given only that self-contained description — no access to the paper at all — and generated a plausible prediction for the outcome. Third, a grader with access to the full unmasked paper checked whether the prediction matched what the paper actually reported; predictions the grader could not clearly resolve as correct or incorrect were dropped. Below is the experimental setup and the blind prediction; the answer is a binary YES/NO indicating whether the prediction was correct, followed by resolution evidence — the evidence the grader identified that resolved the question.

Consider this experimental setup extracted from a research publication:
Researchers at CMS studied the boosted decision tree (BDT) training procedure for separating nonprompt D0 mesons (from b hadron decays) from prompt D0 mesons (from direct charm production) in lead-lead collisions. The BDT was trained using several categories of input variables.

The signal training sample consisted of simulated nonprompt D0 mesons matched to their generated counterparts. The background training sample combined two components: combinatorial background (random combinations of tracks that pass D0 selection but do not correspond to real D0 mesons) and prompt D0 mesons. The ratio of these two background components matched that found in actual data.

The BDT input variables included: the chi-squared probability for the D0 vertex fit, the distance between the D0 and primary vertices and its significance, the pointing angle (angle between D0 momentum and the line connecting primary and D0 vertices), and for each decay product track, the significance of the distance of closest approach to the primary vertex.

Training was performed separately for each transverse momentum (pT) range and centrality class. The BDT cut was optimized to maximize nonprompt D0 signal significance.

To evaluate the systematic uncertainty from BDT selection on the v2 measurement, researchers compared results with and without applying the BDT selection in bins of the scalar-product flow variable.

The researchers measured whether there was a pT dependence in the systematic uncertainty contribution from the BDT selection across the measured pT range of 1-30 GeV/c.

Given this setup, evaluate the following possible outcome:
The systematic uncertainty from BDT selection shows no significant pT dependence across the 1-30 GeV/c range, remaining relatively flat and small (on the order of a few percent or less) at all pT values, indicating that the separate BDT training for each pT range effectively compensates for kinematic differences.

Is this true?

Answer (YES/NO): YES